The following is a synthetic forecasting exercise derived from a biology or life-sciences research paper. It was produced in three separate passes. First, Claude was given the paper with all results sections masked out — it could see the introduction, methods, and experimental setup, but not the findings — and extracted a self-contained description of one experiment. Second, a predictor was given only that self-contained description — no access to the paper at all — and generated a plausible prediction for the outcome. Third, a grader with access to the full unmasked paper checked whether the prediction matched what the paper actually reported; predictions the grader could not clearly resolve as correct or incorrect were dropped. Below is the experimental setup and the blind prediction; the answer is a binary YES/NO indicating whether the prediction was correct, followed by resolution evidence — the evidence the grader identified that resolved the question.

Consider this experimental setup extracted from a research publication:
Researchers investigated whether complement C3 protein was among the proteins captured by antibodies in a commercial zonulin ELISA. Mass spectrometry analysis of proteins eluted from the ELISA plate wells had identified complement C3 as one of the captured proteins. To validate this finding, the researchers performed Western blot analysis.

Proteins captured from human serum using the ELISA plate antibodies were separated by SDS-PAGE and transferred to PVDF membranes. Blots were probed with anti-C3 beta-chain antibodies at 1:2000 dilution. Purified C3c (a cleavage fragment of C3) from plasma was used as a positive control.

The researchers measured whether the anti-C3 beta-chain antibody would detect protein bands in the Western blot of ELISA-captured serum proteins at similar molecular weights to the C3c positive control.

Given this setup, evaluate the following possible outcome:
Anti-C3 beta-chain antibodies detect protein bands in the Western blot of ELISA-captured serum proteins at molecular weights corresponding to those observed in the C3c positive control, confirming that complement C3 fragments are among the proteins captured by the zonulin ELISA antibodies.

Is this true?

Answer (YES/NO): YES